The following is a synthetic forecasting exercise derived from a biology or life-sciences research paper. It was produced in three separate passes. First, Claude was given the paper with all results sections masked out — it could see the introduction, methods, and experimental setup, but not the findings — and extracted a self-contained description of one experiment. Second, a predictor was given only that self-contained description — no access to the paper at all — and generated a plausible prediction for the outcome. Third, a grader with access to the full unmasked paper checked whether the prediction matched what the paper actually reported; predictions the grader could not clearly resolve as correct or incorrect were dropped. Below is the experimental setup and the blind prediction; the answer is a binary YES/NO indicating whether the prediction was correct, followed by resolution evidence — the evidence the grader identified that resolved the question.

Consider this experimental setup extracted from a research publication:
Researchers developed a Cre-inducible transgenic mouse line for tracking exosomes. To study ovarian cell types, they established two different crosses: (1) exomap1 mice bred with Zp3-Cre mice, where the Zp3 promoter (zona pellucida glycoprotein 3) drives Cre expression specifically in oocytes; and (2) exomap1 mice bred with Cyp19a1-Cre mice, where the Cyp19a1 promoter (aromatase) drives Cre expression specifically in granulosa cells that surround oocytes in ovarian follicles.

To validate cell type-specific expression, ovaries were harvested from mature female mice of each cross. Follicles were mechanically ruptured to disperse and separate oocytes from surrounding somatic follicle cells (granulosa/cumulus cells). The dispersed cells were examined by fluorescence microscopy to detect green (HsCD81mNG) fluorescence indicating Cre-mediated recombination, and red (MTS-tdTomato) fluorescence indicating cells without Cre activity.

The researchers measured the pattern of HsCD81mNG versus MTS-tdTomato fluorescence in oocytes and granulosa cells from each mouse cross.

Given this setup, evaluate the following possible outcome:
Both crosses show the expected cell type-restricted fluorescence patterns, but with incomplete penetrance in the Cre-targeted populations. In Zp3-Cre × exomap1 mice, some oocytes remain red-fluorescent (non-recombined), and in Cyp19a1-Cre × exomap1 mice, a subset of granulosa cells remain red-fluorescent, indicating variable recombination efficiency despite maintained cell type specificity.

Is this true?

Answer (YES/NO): NO